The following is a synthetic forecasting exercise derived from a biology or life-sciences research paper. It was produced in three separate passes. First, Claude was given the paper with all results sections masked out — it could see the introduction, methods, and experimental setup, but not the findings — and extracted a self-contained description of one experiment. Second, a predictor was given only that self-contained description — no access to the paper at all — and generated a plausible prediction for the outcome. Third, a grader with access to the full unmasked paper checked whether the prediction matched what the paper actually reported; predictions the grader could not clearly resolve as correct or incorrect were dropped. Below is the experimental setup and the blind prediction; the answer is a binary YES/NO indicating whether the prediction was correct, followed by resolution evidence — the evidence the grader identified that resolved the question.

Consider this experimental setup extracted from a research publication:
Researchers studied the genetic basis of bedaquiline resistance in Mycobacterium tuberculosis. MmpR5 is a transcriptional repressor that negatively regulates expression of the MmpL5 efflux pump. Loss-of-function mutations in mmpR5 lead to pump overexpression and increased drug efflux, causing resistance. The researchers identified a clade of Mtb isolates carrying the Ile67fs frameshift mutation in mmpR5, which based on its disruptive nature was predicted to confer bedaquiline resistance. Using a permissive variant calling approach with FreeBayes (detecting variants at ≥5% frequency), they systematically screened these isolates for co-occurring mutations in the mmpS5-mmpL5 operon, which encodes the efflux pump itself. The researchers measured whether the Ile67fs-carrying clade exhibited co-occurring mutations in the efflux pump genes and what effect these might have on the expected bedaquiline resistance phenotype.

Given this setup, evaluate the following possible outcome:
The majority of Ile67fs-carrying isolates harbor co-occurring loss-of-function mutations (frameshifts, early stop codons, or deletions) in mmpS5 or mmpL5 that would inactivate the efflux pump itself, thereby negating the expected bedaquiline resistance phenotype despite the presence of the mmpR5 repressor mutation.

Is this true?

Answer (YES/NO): YES